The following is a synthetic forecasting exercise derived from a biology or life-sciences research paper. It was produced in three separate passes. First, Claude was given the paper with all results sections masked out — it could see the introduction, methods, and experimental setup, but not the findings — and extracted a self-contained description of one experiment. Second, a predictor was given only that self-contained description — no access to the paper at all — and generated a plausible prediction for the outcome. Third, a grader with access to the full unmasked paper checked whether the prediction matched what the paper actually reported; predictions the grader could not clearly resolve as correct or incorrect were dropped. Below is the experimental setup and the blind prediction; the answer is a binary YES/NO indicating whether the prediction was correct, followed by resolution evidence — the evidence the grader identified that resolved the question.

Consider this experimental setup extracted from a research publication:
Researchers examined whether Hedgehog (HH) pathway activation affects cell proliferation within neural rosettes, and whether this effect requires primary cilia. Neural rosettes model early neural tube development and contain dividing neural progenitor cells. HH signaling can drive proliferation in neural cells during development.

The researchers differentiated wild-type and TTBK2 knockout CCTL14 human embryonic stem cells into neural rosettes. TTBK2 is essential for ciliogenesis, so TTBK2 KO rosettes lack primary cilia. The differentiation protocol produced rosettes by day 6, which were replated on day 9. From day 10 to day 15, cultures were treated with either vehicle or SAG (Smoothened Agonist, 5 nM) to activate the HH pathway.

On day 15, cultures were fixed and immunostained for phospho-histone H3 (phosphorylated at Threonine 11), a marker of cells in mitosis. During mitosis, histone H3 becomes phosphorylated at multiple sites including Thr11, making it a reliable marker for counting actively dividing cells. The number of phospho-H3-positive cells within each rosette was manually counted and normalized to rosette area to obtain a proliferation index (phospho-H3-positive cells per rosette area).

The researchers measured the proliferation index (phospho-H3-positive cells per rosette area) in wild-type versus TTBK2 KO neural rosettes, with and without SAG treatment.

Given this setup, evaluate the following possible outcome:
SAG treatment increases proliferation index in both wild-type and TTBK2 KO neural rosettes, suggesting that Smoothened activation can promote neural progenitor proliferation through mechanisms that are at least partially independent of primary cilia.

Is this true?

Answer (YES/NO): NO